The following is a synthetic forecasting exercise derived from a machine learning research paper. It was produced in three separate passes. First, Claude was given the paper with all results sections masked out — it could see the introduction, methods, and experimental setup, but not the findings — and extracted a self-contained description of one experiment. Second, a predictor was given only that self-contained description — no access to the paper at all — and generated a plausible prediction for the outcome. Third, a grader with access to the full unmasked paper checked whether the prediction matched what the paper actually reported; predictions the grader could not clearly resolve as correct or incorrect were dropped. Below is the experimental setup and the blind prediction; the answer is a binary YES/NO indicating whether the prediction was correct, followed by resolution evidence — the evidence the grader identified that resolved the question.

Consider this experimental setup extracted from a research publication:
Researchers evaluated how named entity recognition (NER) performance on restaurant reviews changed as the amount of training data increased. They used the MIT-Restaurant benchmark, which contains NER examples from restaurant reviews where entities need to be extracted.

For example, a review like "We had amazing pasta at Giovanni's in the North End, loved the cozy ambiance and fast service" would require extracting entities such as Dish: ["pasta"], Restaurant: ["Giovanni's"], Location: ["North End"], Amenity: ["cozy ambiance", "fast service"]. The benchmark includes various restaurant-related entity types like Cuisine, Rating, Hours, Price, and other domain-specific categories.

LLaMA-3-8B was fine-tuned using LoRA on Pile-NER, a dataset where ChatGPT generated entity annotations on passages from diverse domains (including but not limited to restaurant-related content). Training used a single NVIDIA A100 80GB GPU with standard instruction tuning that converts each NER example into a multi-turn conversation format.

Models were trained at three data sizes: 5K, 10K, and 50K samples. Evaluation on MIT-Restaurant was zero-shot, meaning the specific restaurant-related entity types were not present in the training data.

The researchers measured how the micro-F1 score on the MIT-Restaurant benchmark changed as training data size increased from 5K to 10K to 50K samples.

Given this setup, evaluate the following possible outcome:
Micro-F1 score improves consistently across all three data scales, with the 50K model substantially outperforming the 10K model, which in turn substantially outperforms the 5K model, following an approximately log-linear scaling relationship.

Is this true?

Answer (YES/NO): NO